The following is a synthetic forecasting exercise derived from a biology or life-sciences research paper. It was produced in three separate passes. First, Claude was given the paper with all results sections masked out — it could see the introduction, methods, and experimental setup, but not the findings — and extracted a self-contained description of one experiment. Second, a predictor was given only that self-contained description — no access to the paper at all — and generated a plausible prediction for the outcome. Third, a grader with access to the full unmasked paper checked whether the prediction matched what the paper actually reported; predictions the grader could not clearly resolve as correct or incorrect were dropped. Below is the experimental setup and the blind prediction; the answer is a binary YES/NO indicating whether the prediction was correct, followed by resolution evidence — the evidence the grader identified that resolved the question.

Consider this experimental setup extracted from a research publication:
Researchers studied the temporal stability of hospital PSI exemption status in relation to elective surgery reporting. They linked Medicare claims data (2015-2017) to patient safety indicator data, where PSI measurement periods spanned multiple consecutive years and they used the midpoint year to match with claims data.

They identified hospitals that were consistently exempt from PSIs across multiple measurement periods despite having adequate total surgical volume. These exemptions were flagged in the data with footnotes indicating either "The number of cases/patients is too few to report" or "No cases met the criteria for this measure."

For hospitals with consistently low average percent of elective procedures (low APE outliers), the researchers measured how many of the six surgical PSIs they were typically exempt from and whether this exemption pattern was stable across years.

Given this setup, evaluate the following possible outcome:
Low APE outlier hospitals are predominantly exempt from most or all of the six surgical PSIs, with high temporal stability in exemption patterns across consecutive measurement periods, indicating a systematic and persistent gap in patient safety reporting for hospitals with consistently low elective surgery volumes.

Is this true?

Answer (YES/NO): NO